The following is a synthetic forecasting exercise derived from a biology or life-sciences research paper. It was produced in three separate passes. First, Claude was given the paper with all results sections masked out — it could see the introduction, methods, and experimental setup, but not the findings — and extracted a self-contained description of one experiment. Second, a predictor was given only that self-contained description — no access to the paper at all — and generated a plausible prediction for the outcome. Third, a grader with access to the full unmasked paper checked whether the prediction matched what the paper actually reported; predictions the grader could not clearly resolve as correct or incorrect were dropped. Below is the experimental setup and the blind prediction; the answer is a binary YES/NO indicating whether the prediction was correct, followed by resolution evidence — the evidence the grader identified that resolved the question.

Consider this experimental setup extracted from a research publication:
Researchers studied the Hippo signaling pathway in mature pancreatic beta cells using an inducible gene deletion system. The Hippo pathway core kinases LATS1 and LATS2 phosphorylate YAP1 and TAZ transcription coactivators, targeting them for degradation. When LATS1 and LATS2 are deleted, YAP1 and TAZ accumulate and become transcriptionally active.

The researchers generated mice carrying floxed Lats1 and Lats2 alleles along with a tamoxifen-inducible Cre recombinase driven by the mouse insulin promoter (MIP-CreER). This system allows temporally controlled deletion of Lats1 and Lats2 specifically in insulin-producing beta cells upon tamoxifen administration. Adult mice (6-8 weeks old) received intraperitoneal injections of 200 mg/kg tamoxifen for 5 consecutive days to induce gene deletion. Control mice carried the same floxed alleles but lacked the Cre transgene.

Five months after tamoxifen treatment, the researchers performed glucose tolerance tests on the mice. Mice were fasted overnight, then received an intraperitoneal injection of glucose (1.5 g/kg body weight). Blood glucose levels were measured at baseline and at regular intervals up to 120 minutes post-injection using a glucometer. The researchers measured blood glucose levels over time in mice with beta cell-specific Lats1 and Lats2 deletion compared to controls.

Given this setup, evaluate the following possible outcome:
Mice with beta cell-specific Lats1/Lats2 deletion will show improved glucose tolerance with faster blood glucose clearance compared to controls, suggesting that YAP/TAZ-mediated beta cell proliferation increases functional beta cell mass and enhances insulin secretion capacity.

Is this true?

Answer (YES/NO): NO